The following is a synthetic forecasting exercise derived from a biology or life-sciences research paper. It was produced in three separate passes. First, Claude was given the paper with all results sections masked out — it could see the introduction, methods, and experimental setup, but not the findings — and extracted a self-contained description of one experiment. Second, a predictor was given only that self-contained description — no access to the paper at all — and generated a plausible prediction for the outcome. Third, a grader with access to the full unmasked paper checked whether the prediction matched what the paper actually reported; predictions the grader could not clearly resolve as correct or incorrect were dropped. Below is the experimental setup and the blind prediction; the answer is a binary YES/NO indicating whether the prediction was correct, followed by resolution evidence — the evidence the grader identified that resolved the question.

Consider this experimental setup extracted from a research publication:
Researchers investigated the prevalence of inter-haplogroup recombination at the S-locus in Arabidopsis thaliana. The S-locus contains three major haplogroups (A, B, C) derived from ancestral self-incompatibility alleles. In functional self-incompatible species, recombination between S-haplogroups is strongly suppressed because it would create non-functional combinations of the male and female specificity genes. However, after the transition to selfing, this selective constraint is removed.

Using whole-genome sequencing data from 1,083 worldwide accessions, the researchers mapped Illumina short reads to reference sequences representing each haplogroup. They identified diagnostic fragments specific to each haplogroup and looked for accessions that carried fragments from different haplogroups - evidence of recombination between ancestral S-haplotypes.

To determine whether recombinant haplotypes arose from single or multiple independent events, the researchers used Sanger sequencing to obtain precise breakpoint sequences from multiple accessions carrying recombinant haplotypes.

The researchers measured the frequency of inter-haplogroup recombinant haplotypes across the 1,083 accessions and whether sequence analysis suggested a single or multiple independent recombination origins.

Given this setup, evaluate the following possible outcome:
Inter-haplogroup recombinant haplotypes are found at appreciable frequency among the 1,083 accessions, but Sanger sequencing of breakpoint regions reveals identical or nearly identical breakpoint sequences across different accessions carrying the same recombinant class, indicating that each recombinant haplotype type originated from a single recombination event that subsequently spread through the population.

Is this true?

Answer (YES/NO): NO